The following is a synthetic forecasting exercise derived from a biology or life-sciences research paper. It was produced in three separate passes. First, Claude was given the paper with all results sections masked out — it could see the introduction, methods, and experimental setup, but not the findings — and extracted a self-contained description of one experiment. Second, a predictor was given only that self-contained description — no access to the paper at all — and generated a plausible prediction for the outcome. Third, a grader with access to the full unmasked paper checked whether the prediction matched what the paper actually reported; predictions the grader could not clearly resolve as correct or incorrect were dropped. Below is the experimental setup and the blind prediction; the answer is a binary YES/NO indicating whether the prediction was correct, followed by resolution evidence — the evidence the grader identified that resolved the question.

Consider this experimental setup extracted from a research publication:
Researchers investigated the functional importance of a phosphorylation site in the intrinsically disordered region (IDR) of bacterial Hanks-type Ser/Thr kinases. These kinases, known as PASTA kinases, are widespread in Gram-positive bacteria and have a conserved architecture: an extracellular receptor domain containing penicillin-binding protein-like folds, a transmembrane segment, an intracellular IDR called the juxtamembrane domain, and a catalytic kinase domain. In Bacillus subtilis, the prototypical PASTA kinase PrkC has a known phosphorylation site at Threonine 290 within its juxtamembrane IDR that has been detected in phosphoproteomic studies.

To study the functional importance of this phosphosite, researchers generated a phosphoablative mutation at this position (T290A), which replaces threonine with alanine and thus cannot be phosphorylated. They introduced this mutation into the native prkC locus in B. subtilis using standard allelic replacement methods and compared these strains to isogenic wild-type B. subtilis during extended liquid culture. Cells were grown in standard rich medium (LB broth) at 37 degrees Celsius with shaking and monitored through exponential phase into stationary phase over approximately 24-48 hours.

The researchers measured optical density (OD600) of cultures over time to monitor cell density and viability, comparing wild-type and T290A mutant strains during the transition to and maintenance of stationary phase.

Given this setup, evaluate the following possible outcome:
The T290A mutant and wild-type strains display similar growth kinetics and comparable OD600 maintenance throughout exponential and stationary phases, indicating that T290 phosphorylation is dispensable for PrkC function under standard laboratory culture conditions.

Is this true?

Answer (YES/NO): NO